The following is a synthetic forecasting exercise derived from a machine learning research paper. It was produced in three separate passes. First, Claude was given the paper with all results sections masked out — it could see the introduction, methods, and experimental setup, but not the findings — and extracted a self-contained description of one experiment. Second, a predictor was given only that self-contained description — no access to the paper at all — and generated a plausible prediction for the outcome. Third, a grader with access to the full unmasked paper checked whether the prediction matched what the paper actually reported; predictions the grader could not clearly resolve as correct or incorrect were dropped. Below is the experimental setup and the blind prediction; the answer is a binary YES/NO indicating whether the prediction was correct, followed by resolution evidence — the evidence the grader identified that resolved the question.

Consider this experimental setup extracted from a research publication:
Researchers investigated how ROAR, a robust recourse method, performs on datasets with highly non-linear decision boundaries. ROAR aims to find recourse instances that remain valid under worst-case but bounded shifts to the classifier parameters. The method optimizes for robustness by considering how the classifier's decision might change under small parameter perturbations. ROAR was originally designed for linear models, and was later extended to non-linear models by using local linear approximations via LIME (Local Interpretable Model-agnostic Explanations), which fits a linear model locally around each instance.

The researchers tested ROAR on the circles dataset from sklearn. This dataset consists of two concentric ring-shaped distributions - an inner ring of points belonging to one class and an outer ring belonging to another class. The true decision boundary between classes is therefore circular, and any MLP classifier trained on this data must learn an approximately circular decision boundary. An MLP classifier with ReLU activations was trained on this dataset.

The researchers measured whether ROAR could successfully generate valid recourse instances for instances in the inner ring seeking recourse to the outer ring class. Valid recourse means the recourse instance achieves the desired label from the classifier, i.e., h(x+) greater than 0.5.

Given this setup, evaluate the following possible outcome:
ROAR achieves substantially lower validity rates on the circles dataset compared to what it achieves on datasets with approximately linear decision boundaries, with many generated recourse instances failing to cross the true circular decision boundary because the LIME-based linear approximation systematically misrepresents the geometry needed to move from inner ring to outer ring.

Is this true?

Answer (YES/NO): YES